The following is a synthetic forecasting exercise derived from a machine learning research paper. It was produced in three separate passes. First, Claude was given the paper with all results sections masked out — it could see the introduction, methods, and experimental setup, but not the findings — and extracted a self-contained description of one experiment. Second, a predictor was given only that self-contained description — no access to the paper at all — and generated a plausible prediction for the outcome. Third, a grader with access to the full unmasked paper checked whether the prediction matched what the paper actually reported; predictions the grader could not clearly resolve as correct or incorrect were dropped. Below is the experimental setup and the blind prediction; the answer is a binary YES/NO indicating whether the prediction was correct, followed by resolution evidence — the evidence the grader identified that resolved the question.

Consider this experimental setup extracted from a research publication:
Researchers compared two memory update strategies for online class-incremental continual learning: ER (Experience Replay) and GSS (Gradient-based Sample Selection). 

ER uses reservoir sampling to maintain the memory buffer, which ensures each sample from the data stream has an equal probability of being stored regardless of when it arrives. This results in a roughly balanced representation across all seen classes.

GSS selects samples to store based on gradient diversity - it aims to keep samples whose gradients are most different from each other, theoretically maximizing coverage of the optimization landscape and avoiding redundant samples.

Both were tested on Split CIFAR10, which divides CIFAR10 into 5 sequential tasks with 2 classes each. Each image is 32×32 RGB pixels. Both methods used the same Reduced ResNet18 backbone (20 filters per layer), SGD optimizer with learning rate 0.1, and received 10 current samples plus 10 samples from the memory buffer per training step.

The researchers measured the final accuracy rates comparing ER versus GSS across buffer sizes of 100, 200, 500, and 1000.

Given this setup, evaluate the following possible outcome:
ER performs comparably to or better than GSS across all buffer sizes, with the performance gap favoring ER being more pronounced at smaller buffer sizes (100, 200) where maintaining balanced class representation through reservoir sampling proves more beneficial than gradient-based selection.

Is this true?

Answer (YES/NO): YES